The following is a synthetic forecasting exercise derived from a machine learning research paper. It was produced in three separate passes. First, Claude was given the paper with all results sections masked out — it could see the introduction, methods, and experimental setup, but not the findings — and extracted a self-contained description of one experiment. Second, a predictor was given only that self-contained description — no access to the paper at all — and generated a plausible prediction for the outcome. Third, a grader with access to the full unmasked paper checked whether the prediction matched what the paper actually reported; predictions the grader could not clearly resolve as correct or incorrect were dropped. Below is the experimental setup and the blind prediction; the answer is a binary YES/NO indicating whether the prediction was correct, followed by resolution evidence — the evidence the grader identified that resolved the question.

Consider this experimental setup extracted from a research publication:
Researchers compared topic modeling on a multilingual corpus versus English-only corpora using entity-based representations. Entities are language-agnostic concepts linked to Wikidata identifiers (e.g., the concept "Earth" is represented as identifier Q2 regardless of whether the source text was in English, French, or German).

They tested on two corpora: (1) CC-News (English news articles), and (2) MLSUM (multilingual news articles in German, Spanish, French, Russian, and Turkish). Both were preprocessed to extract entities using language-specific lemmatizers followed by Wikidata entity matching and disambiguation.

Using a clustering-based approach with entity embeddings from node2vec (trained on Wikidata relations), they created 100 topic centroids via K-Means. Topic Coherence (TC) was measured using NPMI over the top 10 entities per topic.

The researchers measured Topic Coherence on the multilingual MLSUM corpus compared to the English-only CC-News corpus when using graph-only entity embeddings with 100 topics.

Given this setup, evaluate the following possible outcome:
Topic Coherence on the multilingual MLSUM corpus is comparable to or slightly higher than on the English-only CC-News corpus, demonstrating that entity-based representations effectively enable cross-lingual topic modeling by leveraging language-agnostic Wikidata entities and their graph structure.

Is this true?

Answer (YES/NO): YES